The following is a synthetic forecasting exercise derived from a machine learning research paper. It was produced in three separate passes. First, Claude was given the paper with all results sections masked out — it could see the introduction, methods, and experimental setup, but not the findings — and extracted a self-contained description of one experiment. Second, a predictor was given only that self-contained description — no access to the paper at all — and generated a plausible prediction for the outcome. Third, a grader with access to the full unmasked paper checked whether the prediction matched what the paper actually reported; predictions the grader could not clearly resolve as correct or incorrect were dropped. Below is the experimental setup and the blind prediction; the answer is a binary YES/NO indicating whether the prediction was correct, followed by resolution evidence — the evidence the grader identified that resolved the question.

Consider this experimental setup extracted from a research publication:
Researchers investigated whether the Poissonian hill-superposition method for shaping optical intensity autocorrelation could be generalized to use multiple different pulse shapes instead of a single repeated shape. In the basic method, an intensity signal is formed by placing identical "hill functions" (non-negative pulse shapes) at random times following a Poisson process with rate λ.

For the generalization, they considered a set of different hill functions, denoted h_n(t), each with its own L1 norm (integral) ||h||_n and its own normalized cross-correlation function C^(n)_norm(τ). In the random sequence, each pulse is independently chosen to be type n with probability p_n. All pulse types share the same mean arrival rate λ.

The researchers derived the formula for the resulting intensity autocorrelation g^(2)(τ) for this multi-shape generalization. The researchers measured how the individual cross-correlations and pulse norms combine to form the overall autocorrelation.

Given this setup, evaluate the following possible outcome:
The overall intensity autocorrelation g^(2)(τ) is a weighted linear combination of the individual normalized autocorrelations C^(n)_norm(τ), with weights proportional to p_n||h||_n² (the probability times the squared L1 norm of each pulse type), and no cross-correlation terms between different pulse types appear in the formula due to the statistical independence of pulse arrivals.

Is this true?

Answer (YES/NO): NO